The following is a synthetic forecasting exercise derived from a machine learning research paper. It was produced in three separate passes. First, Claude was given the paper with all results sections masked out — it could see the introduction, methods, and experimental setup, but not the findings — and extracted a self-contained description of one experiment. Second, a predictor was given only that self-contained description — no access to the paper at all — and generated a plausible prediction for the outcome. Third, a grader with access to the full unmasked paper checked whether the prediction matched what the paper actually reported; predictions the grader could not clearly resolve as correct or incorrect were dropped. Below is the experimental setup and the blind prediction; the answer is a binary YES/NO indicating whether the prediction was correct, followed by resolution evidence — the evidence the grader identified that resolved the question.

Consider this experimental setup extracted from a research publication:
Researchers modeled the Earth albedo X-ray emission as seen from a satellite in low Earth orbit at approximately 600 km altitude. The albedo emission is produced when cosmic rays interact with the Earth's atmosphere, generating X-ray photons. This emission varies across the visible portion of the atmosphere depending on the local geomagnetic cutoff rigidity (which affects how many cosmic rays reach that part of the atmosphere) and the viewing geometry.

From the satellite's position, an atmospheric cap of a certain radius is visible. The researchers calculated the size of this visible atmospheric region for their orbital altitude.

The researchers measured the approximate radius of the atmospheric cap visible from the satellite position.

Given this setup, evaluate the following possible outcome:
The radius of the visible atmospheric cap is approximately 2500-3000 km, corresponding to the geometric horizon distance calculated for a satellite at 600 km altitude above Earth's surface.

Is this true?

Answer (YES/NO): NO